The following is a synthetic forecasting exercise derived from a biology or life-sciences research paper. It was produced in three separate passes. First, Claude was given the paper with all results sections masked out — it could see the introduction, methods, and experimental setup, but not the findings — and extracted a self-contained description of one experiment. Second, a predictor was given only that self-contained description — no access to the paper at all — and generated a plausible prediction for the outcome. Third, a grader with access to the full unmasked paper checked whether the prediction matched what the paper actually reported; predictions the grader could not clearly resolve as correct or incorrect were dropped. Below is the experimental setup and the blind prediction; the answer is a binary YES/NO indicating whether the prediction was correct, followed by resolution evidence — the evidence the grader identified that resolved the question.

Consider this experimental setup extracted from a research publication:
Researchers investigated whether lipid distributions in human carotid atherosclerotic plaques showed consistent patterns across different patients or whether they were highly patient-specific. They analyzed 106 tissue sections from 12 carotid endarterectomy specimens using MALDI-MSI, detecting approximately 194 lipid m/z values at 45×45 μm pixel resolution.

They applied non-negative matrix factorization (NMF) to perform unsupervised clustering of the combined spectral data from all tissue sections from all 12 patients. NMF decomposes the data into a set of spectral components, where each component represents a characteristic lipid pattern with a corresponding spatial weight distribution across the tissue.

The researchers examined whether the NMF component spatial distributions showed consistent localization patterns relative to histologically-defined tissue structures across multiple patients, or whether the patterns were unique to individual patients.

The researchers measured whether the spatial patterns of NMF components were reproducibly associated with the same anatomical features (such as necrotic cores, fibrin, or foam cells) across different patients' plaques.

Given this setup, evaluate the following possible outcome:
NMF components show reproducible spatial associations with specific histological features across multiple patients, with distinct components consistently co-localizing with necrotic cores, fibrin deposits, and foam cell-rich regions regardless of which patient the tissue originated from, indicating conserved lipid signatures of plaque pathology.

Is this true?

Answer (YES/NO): YES